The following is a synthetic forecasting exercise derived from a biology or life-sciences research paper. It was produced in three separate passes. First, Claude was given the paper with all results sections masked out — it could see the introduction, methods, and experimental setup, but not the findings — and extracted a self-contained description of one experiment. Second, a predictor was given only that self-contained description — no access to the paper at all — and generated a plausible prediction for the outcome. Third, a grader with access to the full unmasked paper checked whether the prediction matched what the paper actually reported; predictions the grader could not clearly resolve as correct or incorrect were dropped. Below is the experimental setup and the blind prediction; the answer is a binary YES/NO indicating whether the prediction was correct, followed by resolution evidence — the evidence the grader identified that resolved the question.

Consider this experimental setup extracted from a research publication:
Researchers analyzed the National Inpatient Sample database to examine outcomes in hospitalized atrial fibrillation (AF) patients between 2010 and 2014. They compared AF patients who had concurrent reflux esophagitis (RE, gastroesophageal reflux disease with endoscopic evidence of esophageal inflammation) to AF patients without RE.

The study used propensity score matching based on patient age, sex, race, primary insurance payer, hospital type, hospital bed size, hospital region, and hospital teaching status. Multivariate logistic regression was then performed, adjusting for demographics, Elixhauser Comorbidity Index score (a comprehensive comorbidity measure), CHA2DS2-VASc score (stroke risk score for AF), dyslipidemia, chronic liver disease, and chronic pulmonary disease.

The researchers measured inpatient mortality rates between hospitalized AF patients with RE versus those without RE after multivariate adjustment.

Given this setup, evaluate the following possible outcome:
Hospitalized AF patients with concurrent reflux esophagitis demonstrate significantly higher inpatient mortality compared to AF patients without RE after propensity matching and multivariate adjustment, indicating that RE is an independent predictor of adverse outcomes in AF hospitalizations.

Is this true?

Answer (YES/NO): NO